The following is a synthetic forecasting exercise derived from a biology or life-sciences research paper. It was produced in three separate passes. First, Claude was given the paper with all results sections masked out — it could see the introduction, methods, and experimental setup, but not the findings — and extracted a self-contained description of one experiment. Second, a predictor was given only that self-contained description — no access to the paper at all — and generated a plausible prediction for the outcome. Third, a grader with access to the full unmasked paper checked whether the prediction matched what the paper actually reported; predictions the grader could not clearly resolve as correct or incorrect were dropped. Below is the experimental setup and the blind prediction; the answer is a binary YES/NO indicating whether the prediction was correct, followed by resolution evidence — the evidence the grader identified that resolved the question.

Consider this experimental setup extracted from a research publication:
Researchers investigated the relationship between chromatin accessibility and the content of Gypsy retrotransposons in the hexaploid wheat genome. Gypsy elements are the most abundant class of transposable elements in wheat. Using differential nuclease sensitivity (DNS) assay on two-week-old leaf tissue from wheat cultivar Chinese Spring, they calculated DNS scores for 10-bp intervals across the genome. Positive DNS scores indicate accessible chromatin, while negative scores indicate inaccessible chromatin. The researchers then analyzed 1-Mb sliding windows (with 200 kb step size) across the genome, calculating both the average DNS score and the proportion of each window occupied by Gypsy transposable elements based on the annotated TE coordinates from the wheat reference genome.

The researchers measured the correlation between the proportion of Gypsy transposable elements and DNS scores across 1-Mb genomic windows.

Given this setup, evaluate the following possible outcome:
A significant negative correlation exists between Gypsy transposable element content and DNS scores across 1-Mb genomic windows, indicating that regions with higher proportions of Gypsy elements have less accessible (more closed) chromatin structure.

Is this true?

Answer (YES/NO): YES